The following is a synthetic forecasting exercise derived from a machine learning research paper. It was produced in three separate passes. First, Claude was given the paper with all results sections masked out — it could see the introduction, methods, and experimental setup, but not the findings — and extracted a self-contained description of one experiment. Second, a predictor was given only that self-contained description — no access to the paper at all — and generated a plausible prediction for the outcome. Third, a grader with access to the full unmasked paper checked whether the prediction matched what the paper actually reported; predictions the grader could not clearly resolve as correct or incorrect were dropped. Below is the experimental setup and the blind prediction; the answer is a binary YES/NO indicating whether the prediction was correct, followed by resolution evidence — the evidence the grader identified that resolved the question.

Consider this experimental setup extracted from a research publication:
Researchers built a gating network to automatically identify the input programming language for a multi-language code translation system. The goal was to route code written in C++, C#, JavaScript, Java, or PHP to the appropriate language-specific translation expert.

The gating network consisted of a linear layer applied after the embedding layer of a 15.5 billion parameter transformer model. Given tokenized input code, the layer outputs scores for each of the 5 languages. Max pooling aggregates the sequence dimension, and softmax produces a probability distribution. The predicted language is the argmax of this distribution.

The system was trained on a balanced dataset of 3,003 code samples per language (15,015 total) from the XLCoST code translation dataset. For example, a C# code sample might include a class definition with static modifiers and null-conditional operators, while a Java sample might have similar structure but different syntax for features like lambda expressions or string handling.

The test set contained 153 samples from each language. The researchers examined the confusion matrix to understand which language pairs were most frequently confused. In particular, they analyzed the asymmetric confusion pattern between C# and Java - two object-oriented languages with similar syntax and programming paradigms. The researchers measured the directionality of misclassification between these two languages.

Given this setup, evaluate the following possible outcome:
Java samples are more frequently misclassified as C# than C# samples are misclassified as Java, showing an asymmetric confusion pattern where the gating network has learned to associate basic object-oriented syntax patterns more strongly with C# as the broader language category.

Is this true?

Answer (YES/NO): YES